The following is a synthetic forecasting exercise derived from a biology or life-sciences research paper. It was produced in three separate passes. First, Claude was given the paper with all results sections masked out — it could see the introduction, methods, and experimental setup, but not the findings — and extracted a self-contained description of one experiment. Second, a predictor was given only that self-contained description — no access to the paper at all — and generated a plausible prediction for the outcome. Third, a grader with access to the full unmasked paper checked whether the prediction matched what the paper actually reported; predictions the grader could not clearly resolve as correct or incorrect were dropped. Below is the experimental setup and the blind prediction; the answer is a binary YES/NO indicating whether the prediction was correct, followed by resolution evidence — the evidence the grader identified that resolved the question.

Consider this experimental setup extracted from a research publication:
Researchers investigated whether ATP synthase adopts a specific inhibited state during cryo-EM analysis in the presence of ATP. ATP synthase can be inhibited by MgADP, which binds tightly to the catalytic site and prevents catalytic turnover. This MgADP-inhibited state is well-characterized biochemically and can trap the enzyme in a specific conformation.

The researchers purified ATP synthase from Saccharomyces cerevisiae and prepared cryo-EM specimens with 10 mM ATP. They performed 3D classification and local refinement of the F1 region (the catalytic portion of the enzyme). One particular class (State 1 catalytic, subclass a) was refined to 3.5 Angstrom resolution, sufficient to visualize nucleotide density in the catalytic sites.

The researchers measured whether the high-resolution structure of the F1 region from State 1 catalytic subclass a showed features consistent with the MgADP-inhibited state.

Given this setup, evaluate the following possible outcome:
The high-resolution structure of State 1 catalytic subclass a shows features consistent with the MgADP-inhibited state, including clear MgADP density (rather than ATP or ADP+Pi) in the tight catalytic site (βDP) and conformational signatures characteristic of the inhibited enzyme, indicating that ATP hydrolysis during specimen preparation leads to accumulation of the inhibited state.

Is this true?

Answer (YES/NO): YES